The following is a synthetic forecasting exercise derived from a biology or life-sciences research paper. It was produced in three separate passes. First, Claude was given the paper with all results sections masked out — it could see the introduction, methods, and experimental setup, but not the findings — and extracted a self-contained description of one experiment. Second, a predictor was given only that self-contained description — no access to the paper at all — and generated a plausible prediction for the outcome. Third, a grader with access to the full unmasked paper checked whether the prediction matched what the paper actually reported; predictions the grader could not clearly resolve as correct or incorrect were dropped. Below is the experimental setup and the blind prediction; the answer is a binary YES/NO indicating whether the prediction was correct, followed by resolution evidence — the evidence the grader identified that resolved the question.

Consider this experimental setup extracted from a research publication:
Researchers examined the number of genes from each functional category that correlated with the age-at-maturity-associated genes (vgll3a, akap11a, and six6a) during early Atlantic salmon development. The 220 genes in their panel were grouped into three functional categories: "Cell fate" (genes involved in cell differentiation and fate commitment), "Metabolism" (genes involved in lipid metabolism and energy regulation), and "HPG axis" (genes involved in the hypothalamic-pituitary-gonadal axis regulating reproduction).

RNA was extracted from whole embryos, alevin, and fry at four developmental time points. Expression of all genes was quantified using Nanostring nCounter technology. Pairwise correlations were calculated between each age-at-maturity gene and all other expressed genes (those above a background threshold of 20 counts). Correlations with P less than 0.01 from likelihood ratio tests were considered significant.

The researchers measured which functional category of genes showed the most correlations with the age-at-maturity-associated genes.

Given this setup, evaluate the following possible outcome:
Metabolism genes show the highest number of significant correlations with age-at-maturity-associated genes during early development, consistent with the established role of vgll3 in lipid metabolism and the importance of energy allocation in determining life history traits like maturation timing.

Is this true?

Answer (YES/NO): NO